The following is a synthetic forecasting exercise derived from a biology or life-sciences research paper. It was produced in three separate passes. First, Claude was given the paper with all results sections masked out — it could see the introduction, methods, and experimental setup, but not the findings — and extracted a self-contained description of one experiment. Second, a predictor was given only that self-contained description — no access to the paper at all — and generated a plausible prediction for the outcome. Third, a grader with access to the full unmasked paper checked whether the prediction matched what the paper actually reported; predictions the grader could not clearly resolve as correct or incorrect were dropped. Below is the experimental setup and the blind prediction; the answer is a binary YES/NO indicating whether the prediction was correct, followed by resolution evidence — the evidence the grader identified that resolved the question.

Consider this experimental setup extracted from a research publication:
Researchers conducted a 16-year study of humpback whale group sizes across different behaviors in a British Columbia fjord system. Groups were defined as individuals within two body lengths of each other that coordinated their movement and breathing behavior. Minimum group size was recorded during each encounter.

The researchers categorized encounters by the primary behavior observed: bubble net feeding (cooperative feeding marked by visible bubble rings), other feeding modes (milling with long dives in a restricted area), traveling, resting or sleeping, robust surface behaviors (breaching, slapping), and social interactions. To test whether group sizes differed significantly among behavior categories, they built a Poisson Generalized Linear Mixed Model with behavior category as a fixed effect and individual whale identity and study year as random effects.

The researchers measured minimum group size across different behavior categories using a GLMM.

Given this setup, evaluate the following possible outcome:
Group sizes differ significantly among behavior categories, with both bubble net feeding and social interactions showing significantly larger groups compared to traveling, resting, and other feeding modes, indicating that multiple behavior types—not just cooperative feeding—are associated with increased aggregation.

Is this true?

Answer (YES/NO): NO